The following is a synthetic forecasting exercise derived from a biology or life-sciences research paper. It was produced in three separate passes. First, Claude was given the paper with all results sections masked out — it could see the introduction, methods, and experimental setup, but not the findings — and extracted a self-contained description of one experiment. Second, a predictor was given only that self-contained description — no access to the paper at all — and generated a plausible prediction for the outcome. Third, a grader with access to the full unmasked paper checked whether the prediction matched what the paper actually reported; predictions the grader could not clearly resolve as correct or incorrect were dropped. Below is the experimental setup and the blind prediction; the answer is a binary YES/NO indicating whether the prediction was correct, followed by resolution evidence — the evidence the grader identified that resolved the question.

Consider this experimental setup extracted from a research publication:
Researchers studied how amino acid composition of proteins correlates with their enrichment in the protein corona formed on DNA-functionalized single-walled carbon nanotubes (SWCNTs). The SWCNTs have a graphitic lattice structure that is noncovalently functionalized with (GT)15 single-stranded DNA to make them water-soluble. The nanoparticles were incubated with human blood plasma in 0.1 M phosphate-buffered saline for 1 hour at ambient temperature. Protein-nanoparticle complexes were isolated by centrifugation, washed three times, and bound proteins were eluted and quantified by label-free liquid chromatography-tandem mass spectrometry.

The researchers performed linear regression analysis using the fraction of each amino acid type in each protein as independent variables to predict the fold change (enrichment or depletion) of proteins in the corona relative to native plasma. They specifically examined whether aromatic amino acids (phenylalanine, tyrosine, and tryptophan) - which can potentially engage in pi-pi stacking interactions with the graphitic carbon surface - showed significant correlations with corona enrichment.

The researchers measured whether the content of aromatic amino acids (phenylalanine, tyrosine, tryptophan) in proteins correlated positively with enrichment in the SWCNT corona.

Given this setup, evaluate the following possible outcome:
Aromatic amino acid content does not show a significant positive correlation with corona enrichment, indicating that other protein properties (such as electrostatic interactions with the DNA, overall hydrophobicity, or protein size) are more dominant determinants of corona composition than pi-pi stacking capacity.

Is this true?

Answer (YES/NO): NO